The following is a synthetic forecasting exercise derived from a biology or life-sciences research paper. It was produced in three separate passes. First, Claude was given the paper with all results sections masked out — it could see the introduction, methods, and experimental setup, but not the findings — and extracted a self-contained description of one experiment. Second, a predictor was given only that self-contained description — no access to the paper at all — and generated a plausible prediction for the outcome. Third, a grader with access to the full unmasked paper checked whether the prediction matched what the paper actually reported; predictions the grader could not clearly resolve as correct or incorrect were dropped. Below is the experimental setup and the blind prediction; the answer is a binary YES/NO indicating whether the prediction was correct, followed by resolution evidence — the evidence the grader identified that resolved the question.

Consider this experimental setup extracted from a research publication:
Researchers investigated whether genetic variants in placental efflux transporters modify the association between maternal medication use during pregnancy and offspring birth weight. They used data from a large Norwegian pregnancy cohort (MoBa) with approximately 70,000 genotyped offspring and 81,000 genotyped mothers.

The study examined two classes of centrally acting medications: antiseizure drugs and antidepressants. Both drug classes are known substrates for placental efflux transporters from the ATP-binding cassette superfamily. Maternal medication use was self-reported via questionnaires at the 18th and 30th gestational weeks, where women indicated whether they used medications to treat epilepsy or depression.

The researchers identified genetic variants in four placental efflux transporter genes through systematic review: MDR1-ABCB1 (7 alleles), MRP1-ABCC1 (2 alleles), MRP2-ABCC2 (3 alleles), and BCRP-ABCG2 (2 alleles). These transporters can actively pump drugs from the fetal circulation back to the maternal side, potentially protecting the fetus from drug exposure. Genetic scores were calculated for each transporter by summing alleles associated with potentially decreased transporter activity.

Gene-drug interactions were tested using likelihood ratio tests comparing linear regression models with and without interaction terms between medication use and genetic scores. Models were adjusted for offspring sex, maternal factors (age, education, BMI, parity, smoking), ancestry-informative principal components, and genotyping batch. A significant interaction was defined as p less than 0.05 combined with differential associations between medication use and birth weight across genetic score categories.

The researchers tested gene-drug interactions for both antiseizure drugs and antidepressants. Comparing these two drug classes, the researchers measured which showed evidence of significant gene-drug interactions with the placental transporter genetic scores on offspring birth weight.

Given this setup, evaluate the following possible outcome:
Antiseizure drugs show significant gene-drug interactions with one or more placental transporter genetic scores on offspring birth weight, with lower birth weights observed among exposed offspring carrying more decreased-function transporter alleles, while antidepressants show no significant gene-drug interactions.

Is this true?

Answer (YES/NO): YES